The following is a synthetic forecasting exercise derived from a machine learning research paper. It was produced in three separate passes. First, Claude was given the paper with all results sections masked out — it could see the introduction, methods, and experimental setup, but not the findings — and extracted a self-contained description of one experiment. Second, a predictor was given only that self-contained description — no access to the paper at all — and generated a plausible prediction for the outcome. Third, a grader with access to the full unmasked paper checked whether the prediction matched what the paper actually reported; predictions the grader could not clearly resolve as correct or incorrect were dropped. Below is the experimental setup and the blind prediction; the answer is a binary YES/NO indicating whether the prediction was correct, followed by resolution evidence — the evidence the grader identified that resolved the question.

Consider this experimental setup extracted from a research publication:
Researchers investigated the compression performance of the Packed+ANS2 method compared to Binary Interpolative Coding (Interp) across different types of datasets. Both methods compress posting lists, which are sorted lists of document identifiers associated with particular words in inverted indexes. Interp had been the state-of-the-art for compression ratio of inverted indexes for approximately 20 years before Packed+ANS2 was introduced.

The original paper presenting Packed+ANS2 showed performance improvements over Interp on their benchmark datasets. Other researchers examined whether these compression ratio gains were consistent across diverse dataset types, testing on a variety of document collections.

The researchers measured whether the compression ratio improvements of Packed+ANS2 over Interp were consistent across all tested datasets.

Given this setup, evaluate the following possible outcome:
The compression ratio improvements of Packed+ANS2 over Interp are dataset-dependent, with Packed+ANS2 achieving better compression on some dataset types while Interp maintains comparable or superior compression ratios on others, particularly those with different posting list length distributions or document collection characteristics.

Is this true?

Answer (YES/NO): YES